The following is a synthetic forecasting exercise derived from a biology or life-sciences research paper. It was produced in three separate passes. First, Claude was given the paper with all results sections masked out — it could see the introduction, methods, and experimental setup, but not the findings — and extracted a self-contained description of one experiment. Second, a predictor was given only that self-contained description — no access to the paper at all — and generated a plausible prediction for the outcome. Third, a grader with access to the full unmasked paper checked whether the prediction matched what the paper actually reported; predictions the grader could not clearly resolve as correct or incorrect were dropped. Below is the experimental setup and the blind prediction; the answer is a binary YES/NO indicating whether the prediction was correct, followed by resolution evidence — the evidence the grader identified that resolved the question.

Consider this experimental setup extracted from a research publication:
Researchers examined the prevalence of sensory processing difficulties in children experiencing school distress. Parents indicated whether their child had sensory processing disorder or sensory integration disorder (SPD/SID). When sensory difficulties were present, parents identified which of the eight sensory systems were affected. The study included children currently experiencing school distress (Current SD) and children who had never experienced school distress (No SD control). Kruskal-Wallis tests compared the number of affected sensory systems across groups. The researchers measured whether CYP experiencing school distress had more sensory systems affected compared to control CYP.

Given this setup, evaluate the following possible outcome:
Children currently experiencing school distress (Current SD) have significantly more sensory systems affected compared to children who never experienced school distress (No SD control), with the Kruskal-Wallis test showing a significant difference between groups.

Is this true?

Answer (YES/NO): YES